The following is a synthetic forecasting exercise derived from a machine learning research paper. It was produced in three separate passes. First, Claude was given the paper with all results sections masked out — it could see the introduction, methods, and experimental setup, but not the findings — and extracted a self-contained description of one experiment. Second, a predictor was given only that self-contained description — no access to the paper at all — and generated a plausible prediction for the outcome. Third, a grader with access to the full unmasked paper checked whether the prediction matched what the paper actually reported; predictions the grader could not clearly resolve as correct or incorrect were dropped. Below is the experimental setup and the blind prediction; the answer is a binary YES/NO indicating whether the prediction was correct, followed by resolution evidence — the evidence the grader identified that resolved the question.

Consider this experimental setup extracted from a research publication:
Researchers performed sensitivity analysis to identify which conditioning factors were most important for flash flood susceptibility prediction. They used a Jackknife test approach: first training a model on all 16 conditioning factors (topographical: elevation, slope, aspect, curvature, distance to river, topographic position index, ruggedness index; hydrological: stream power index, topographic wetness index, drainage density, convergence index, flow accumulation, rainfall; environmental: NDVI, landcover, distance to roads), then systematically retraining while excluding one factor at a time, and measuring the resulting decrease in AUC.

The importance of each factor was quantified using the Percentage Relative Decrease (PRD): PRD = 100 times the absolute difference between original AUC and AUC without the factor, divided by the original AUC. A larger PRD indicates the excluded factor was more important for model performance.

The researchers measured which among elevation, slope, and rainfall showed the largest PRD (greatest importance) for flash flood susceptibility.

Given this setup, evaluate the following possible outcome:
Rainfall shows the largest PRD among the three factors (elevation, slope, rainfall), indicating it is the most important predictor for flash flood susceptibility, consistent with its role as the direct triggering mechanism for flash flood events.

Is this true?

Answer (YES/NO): NO